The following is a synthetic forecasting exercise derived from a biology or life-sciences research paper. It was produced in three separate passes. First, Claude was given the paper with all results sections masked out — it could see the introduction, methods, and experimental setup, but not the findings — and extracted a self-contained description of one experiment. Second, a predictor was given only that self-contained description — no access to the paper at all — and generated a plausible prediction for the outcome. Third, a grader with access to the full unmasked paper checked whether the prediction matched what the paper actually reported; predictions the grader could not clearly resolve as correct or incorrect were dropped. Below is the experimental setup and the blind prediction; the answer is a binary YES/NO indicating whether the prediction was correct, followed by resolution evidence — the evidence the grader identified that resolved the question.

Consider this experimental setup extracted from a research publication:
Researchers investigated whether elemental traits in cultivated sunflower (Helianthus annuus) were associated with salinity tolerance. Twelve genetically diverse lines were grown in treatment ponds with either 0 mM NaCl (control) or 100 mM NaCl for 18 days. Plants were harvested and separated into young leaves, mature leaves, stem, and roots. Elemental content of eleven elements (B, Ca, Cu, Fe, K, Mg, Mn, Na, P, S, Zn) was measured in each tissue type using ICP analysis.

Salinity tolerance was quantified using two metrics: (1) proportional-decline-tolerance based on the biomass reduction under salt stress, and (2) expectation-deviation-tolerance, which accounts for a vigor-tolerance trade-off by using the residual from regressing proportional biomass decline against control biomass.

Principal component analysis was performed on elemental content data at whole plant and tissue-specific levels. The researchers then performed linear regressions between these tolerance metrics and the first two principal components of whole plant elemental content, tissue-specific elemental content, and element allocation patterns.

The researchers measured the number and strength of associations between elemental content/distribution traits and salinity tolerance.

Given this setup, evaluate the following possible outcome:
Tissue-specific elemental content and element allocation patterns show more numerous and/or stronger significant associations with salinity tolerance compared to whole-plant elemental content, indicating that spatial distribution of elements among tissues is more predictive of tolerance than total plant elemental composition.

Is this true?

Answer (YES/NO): YES